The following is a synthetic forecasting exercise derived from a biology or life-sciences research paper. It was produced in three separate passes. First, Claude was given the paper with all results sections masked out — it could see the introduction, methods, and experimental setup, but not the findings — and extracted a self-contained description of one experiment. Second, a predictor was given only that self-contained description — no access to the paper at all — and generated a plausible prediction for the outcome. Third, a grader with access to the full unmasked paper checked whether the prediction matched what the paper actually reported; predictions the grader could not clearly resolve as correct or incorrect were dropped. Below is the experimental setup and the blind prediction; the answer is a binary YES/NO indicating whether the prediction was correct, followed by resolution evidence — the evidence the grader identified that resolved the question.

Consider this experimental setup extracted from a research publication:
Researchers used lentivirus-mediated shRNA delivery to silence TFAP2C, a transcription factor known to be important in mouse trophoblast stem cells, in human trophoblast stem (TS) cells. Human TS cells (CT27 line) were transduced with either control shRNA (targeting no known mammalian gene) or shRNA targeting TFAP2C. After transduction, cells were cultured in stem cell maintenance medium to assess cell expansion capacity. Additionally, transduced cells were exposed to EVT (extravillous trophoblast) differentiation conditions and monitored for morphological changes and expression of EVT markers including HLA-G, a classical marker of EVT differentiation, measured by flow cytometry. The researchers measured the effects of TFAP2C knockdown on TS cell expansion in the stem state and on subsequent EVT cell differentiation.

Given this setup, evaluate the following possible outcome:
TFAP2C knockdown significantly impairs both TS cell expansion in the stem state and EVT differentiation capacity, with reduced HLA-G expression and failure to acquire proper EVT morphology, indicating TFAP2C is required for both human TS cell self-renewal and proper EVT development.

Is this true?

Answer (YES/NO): NO